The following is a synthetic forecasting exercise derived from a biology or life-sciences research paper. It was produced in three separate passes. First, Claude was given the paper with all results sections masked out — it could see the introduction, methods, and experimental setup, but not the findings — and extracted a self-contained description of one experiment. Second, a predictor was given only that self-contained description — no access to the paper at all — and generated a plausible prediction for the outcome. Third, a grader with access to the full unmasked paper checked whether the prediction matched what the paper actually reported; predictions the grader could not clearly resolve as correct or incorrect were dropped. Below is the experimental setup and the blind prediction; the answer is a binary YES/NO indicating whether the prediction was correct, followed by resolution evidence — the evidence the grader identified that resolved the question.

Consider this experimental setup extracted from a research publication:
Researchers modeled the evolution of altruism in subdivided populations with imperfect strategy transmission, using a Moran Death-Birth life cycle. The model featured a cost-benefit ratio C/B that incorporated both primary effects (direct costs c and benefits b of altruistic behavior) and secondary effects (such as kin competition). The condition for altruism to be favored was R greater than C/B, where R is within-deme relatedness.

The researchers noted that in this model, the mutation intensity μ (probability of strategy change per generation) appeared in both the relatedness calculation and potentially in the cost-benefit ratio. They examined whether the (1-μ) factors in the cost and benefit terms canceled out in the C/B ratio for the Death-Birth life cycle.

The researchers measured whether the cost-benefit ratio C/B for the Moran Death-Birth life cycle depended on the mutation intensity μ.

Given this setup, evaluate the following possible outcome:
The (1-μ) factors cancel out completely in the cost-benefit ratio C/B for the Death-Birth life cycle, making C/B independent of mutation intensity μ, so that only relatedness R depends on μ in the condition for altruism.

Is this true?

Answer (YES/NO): YES